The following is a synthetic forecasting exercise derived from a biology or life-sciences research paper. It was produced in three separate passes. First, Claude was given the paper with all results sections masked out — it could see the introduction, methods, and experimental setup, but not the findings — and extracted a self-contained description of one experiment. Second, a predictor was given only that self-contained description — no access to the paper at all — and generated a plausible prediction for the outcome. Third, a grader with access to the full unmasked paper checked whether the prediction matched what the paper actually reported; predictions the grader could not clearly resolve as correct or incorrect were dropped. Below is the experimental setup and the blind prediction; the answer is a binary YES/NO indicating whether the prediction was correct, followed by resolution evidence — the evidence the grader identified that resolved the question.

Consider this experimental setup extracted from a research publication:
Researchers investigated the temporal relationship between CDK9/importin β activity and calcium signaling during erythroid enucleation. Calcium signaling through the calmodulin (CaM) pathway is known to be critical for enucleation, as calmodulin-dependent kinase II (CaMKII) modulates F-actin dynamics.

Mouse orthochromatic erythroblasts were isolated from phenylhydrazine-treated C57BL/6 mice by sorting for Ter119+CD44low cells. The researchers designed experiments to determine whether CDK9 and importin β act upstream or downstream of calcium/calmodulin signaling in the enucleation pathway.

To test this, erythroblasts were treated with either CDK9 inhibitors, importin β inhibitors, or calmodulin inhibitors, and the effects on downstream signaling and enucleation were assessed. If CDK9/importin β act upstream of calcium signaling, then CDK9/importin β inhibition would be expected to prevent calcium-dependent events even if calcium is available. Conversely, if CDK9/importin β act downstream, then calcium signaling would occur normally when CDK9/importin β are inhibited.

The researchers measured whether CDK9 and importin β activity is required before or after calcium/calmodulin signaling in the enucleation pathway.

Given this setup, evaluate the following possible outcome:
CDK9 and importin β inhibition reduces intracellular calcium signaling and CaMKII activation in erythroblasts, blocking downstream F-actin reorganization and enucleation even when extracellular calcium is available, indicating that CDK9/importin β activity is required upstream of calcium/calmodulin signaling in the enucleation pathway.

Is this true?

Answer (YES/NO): NO